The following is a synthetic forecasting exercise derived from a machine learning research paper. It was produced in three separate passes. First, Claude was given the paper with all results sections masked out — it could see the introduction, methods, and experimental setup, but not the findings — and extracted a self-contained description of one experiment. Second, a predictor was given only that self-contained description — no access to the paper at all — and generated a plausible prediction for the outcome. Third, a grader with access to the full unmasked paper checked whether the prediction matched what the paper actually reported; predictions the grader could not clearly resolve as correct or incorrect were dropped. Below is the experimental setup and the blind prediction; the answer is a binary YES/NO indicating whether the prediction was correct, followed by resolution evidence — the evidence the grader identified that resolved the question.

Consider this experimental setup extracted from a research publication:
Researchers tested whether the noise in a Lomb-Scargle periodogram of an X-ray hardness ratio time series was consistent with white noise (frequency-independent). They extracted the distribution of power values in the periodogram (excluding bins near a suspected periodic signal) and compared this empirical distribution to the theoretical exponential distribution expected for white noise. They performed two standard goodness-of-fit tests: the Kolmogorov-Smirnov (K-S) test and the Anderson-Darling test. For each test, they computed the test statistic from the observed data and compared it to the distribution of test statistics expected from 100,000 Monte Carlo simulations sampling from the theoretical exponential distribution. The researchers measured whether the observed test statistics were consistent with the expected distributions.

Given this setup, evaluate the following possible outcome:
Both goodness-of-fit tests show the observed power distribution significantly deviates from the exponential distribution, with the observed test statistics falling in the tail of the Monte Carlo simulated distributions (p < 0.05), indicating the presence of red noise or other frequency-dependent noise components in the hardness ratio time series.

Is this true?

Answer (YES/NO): NO